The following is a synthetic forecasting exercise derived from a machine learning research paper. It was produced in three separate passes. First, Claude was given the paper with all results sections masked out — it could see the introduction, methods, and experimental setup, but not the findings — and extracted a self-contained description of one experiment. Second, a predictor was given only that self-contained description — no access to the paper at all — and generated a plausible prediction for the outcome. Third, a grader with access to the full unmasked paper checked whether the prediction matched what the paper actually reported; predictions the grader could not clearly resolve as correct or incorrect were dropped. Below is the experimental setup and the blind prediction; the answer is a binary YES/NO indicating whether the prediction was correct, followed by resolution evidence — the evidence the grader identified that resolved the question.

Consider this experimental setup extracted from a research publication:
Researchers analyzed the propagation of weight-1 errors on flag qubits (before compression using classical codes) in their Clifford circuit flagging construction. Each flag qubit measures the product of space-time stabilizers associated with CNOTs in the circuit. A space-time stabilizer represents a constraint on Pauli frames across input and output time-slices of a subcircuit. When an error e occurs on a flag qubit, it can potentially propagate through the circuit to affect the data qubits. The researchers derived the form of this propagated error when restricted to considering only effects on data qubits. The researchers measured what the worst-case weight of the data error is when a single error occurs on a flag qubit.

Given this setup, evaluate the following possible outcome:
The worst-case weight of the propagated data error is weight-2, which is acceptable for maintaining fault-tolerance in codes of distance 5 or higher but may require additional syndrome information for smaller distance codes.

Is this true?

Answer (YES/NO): NO